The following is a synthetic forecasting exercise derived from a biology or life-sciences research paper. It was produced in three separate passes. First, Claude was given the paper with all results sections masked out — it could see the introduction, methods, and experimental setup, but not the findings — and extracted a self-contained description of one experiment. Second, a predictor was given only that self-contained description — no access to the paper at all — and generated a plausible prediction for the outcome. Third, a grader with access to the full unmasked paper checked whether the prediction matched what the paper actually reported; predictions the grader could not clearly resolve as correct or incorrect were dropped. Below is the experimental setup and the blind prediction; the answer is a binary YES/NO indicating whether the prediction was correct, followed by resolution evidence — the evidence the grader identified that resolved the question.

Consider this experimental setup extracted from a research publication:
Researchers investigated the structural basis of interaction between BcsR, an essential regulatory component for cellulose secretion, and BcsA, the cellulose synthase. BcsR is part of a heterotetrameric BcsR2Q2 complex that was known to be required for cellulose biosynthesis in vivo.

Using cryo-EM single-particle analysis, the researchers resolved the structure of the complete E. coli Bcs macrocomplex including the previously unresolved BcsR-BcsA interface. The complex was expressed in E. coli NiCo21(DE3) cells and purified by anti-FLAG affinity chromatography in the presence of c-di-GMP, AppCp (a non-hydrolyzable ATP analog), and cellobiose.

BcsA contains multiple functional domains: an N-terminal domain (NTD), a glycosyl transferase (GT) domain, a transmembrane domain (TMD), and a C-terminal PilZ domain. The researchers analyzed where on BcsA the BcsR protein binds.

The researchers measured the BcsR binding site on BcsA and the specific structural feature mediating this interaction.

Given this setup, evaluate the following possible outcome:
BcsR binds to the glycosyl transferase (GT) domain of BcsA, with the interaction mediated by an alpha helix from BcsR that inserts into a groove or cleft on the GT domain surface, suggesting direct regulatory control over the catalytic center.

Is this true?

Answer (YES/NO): NO